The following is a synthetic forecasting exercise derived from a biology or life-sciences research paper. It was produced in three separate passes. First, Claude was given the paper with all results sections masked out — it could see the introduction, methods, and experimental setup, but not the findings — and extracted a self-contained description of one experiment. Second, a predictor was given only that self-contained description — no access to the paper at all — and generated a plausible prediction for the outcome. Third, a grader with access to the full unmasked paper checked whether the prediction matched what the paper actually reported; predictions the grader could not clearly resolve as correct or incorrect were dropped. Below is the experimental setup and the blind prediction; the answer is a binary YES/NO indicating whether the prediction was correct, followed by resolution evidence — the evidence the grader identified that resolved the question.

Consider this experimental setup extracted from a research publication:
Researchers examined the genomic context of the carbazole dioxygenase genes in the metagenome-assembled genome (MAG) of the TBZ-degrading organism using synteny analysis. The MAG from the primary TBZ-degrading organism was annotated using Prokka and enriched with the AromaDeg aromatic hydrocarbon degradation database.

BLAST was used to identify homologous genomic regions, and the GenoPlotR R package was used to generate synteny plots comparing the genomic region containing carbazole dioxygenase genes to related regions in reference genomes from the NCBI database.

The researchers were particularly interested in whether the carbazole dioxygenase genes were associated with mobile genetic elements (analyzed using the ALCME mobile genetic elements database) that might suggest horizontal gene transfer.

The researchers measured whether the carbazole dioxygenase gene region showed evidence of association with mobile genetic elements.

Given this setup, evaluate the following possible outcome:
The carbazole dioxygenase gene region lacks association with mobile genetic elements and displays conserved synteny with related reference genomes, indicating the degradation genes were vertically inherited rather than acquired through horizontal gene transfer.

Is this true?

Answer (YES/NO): NO